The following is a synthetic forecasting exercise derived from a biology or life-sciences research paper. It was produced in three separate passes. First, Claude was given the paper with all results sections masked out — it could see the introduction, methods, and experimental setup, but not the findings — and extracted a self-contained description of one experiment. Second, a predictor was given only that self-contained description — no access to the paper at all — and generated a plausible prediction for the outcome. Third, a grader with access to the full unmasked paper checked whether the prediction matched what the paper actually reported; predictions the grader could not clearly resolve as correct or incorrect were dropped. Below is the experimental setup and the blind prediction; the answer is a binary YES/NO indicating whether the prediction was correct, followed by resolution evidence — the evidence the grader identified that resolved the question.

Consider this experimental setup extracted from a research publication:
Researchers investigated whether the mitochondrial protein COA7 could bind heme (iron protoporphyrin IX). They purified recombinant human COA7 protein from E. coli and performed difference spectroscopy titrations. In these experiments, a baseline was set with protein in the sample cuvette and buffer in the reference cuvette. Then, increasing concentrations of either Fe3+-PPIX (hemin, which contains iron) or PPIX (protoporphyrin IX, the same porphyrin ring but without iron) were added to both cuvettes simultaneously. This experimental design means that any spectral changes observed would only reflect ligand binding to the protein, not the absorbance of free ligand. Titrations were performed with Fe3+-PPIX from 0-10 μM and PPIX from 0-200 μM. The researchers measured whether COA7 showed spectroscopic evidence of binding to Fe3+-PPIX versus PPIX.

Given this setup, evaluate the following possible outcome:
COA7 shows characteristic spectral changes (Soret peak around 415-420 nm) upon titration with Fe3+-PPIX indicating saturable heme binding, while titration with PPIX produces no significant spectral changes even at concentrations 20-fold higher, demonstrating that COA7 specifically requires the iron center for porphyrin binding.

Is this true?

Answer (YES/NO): YES